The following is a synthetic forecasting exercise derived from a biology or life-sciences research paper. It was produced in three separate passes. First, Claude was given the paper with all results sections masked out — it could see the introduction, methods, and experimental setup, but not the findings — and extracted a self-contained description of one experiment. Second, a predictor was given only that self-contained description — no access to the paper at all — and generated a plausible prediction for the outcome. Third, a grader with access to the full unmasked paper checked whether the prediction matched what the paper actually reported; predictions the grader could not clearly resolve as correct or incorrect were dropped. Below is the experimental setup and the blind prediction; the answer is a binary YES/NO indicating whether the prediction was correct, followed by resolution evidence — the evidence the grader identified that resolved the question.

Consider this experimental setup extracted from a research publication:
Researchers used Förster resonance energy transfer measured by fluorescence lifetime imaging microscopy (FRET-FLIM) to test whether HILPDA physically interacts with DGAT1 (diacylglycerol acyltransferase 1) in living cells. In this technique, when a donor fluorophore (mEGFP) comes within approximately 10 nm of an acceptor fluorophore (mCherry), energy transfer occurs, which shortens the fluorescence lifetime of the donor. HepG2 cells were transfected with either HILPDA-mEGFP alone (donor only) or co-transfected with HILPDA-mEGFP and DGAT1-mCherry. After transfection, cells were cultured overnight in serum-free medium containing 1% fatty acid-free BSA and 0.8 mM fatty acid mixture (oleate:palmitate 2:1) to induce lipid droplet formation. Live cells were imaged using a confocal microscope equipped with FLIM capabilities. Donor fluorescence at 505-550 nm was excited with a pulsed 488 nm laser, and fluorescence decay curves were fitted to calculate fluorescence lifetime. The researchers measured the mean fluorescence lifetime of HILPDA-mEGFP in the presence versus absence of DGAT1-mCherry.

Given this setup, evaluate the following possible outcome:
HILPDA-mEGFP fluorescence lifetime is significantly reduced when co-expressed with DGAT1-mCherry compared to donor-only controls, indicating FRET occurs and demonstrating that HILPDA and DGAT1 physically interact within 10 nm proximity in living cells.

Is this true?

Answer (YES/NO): YES